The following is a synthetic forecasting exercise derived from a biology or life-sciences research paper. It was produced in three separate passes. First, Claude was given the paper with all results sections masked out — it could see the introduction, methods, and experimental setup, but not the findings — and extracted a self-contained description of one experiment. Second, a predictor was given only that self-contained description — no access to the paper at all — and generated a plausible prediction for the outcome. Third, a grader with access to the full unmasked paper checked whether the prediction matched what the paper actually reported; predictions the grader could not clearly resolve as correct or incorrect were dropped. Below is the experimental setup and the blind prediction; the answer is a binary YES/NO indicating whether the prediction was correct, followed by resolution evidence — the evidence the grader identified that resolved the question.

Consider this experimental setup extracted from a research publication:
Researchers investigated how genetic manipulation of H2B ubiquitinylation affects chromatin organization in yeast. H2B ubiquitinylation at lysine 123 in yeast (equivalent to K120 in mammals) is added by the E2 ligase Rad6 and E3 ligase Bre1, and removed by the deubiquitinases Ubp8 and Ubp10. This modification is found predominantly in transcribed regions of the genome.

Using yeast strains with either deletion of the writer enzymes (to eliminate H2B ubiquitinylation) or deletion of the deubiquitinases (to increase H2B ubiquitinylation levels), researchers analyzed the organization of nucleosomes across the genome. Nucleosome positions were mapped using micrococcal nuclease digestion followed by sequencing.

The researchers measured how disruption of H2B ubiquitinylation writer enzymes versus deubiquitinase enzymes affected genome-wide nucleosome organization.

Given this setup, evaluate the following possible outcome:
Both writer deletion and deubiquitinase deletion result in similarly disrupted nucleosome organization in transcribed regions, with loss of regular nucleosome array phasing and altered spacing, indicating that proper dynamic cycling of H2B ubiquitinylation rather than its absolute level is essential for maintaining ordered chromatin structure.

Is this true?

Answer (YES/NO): NO